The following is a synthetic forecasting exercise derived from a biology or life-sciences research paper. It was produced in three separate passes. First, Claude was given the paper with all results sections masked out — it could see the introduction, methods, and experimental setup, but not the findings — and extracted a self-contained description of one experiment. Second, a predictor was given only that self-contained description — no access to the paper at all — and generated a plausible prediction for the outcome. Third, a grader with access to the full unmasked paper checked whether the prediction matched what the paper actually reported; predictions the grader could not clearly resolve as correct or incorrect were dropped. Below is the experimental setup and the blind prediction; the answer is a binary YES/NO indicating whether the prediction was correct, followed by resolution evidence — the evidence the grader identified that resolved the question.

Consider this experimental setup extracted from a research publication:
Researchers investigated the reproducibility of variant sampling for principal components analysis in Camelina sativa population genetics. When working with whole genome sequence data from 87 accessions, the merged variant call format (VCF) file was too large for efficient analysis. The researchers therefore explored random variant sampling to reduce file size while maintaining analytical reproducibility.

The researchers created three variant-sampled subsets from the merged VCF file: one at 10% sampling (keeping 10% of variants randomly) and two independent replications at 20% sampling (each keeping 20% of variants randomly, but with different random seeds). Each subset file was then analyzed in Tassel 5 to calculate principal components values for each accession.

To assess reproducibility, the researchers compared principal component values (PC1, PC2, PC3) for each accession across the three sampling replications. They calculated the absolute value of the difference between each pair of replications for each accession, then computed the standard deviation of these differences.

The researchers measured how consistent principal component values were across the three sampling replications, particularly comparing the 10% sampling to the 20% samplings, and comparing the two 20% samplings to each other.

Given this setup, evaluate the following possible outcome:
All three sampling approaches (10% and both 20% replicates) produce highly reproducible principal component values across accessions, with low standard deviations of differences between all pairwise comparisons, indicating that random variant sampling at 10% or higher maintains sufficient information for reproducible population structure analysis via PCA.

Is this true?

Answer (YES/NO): NO